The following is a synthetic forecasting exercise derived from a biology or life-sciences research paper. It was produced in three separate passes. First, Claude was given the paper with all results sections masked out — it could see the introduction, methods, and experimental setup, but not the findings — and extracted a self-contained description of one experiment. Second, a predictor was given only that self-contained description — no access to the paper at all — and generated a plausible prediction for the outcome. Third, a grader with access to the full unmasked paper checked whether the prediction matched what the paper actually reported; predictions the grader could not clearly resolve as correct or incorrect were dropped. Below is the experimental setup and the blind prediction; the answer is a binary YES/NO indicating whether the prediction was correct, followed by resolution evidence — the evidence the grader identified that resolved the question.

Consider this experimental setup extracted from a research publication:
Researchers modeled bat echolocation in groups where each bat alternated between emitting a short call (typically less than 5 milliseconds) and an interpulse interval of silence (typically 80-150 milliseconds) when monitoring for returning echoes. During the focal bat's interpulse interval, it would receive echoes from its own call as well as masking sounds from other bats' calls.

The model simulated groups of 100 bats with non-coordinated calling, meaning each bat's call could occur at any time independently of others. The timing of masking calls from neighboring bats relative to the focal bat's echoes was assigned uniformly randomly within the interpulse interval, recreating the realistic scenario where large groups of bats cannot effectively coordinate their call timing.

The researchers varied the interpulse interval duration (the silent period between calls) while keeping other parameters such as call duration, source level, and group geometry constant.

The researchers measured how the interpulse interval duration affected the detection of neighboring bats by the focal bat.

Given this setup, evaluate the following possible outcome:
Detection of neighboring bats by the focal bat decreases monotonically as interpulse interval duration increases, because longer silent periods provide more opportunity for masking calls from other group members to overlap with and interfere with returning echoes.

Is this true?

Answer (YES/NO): NO